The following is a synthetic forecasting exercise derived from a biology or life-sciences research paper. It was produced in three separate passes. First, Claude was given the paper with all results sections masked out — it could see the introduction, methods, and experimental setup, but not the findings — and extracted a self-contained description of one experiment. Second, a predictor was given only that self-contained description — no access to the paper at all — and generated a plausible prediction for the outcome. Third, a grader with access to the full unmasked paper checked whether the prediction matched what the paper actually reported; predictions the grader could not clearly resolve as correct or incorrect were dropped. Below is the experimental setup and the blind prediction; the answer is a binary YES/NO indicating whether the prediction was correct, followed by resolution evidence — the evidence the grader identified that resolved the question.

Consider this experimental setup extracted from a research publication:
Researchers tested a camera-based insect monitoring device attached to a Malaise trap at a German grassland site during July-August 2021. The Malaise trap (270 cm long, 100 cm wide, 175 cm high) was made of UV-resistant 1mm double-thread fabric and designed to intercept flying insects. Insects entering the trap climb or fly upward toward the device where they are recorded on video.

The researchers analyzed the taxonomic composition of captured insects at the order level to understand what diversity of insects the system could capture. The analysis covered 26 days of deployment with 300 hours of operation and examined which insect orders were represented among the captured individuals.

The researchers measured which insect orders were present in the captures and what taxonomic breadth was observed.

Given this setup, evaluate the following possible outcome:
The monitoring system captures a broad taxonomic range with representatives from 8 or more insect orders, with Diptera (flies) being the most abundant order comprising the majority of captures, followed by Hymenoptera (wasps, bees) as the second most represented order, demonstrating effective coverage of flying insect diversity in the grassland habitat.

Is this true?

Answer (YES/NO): NO